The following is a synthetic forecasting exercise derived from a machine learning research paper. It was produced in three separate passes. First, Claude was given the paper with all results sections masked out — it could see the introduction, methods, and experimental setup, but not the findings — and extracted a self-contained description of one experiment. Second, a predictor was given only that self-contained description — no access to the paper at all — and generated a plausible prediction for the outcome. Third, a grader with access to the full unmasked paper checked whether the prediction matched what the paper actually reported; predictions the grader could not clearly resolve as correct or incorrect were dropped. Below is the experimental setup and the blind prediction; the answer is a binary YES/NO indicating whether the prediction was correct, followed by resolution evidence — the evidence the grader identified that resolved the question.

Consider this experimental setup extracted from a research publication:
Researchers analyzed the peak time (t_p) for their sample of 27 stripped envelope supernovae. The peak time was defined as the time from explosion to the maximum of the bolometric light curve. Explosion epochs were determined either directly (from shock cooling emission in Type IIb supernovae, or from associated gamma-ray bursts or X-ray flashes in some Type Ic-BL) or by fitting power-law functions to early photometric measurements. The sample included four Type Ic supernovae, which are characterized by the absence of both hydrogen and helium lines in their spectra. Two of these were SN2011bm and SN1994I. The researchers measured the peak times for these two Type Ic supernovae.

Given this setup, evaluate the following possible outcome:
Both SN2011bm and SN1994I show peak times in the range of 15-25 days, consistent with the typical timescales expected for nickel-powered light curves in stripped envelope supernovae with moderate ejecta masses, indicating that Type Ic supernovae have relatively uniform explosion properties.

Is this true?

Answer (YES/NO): NO